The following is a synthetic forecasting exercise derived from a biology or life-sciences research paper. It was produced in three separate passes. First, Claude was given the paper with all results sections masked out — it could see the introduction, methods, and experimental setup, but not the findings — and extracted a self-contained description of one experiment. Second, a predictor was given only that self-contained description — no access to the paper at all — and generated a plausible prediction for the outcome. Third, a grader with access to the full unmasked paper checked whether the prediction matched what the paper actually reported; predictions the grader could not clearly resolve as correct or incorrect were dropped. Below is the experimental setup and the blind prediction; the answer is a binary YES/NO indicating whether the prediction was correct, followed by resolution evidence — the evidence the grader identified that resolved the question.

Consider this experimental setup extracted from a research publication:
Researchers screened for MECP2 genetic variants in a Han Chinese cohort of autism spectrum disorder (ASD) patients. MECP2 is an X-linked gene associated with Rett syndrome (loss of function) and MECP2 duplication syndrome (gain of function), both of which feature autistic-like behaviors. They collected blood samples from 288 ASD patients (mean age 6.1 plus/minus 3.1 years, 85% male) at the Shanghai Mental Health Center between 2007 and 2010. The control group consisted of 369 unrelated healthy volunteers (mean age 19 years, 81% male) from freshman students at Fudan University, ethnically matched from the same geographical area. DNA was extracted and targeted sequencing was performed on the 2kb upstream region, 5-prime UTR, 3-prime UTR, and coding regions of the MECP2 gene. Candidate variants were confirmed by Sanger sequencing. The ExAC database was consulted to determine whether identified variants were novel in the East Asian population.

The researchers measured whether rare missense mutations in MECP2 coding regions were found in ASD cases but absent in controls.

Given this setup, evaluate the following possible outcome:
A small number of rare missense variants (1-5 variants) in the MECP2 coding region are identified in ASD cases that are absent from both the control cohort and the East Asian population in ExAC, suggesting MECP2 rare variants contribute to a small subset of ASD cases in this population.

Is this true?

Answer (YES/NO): YES